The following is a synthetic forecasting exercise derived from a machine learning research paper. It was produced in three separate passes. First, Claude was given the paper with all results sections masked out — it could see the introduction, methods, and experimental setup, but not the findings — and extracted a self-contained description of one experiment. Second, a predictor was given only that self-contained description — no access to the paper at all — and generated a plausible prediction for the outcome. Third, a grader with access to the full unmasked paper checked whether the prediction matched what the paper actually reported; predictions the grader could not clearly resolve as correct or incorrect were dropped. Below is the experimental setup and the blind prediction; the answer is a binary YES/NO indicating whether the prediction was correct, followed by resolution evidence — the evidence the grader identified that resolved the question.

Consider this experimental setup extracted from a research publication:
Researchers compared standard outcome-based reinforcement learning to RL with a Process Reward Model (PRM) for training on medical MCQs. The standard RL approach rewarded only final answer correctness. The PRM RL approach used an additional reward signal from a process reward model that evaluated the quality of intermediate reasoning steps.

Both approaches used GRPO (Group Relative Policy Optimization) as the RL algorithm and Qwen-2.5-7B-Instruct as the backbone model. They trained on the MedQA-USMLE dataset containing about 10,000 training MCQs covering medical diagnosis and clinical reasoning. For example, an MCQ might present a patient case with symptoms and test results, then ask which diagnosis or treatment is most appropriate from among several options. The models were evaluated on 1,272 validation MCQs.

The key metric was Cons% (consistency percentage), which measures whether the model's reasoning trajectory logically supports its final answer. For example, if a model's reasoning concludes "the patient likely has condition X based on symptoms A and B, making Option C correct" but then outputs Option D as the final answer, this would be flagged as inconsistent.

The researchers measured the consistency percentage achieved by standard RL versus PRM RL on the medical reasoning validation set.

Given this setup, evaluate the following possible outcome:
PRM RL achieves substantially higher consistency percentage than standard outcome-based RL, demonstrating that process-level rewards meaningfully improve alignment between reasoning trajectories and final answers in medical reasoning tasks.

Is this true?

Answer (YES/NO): YES